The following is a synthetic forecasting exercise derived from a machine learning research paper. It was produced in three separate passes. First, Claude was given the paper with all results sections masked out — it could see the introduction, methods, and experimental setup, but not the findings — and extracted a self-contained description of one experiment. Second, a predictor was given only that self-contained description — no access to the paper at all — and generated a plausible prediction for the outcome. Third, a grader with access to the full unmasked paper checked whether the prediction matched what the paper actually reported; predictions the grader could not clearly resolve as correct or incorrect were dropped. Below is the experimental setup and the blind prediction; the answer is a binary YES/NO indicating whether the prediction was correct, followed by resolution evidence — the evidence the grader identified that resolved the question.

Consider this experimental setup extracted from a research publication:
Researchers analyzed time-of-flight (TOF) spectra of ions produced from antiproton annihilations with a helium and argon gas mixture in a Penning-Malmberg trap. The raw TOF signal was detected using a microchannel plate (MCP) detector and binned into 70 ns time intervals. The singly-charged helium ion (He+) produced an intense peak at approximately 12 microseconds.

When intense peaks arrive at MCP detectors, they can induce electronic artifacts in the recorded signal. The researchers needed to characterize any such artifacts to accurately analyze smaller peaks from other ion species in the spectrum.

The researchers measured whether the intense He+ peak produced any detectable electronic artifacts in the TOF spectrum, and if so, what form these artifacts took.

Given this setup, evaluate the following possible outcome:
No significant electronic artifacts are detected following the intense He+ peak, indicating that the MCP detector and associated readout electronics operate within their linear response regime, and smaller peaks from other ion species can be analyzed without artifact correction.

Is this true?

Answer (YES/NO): NO